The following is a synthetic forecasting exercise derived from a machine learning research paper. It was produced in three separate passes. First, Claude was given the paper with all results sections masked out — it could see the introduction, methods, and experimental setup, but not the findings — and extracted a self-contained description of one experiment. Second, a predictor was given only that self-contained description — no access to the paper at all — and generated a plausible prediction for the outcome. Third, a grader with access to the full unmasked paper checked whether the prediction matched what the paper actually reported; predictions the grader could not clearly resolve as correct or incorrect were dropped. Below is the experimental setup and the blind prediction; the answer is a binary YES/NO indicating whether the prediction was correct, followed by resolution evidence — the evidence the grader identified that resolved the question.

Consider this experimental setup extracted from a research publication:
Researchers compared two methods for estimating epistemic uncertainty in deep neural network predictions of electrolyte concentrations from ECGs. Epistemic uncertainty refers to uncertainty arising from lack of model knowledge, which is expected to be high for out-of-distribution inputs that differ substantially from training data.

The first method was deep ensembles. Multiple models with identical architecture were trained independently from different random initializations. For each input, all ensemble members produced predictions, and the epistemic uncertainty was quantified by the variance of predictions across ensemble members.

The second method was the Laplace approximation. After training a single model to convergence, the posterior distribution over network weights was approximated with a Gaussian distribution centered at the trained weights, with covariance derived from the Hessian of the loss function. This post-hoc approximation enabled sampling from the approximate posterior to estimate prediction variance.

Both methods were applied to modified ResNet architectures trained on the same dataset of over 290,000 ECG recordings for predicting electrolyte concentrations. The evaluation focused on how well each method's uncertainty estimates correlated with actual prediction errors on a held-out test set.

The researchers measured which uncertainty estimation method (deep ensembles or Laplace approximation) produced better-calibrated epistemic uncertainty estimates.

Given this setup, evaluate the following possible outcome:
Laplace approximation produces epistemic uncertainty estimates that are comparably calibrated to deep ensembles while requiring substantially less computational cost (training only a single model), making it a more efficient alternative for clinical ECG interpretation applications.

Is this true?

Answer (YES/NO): NO